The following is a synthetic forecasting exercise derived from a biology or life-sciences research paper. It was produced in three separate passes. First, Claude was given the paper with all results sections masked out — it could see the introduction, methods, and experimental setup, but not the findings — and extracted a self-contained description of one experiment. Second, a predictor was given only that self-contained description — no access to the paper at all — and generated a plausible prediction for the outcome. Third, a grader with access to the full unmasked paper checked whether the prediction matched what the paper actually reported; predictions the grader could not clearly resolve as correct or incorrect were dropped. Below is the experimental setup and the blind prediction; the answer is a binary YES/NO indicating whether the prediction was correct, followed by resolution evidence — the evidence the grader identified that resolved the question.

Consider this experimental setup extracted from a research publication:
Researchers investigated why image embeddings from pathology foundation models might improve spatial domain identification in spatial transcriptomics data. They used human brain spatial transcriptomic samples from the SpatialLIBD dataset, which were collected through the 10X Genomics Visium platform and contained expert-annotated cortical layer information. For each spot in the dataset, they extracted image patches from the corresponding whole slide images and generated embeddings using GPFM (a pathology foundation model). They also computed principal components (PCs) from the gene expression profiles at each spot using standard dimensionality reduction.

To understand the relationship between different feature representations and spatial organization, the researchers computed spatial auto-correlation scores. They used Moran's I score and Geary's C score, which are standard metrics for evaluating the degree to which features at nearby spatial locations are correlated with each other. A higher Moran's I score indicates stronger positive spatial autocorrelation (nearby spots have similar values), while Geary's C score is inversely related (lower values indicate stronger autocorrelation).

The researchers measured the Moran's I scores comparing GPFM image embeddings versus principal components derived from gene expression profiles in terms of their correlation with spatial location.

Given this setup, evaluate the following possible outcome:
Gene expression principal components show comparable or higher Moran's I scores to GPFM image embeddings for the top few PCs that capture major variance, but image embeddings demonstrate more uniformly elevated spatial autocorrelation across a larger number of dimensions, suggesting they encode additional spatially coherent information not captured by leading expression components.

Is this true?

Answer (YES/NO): NO